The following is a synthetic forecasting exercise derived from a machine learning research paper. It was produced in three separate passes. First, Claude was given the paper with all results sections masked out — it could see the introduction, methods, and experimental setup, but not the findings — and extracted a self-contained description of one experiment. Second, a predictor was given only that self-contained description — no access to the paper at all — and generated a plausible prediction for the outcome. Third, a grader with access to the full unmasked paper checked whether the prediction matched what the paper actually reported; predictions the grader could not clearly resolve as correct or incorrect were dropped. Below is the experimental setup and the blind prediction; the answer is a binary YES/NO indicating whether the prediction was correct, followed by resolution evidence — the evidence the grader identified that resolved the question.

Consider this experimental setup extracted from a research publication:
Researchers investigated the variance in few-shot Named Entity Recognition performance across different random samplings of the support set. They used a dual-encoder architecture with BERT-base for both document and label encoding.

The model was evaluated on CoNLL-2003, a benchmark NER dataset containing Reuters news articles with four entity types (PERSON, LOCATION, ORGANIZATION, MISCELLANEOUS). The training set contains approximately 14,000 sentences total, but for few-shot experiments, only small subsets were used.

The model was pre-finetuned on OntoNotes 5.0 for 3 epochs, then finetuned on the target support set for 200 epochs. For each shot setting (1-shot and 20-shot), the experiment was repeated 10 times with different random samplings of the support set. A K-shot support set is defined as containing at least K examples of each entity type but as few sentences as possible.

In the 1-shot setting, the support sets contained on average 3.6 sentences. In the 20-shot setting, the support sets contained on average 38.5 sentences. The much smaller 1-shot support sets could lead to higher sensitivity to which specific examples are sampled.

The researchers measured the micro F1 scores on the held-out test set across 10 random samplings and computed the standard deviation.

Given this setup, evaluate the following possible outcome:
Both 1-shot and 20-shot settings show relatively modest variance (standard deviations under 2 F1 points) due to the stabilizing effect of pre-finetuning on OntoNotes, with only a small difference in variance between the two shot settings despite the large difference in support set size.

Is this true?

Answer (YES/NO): NO